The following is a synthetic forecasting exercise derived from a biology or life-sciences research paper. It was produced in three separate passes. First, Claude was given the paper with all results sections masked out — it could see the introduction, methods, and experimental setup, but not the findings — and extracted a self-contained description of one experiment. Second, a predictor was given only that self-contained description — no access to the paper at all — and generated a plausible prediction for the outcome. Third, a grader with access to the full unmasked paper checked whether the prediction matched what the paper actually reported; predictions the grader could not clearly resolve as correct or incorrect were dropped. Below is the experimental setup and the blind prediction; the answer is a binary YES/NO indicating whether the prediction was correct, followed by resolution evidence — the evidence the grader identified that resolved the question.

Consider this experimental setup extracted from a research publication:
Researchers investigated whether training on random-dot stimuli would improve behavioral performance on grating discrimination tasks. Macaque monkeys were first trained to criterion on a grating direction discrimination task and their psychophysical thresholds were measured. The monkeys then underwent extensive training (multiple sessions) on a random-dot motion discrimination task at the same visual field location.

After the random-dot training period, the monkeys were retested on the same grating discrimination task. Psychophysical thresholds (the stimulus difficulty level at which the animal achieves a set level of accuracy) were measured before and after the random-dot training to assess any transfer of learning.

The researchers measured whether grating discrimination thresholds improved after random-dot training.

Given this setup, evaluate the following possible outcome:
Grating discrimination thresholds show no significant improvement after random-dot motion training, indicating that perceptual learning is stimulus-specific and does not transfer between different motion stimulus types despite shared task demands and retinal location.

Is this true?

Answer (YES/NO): YES